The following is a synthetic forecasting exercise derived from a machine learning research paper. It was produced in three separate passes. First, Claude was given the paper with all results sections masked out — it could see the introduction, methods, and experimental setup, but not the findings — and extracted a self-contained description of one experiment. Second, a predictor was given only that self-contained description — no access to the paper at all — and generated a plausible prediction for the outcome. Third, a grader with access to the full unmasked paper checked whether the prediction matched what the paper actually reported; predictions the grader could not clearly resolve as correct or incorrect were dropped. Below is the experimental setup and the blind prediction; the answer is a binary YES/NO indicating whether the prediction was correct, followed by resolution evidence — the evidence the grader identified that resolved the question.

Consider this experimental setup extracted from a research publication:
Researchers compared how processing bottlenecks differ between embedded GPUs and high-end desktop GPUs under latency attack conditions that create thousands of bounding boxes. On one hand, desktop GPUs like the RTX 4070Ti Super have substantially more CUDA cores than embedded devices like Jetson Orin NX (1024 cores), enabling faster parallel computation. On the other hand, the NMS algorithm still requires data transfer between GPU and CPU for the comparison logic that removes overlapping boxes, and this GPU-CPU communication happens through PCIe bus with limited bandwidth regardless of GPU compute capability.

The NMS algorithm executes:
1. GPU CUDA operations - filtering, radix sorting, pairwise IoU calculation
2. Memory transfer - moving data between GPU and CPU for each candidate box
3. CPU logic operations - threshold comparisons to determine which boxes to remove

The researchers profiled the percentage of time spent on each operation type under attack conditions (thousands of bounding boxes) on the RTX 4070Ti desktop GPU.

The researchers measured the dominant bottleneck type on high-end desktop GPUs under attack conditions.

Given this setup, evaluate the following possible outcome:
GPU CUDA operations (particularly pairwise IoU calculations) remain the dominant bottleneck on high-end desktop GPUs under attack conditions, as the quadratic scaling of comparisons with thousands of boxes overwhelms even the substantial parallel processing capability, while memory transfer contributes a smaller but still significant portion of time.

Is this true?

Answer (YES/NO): NO